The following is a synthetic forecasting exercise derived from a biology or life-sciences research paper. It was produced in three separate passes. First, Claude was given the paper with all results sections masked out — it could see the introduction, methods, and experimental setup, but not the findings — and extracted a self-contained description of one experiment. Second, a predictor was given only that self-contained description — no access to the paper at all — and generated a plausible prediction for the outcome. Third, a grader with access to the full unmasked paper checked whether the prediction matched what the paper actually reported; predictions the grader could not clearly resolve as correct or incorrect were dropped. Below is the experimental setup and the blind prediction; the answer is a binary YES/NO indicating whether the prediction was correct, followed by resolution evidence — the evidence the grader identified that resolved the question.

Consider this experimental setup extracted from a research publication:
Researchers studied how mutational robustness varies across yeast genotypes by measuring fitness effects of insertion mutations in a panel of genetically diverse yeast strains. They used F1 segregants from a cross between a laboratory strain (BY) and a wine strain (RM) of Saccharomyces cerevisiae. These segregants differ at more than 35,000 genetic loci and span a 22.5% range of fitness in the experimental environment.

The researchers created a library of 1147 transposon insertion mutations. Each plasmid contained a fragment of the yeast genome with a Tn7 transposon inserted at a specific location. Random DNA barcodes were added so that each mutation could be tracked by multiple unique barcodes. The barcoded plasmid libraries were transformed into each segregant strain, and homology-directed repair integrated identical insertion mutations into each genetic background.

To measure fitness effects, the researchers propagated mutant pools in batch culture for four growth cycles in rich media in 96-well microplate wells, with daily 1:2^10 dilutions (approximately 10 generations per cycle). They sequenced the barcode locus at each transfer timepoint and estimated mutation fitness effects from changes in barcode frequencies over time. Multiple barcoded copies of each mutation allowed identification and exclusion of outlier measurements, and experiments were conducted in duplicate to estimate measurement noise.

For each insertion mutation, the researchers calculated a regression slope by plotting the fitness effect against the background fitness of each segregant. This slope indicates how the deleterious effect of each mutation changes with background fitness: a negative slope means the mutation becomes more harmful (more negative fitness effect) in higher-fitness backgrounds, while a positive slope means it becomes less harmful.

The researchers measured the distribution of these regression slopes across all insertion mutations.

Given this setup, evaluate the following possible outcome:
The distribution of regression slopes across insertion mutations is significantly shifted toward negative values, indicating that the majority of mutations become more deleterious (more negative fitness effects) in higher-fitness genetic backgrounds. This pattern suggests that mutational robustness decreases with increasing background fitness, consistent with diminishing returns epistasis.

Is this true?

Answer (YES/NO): YES